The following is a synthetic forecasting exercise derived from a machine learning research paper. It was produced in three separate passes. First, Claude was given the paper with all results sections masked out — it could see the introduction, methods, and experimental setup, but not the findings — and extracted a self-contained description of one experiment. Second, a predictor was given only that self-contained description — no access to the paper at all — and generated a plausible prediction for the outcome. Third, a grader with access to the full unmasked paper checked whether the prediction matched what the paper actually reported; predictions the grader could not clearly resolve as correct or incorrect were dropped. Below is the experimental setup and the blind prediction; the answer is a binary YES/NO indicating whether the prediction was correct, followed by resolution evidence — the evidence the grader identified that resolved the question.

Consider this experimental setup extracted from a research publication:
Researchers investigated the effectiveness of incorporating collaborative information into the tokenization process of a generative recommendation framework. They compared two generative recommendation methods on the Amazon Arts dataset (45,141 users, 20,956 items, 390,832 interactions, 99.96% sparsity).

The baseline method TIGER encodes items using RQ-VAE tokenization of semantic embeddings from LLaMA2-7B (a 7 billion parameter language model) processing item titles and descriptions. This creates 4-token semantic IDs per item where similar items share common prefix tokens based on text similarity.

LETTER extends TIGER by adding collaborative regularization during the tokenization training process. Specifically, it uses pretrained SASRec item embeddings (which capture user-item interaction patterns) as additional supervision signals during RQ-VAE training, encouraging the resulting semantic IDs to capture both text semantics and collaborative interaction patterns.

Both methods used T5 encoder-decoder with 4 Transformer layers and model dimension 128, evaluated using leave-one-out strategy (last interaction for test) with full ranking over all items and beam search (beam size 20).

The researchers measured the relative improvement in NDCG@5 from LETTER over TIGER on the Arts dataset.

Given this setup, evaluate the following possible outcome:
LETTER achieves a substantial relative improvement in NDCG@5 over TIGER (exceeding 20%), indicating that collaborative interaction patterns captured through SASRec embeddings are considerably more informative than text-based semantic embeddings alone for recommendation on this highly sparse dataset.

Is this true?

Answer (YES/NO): NO